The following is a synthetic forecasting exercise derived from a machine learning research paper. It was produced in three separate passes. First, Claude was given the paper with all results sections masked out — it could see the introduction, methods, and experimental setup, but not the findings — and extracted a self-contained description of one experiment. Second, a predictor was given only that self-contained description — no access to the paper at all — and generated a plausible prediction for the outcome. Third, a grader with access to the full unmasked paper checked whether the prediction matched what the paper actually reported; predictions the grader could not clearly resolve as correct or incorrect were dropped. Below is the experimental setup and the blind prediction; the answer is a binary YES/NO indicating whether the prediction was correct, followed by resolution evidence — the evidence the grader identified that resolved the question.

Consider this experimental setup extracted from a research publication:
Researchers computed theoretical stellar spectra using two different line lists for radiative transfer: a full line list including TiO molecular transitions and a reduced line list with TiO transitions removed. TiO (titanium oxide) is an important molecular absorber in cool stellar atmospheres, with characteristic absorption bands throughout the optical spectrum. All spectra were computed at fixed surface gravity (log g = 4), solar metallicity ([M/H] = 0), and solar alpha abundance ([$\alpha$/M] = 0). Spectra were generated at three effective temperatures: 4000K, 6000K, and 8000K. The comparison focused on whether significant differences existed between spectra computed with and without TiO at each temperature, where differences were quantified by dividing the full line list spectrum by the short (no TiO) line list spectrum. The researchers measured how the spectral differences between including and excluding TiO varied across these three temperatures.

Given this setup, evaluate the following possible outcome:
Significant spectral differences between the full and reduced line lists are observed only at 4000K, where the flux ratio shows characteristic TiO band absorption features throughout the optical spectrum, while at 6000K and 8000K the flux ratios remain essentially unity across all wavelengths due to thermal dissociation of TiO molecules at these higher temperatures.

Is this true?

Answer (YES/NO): YES